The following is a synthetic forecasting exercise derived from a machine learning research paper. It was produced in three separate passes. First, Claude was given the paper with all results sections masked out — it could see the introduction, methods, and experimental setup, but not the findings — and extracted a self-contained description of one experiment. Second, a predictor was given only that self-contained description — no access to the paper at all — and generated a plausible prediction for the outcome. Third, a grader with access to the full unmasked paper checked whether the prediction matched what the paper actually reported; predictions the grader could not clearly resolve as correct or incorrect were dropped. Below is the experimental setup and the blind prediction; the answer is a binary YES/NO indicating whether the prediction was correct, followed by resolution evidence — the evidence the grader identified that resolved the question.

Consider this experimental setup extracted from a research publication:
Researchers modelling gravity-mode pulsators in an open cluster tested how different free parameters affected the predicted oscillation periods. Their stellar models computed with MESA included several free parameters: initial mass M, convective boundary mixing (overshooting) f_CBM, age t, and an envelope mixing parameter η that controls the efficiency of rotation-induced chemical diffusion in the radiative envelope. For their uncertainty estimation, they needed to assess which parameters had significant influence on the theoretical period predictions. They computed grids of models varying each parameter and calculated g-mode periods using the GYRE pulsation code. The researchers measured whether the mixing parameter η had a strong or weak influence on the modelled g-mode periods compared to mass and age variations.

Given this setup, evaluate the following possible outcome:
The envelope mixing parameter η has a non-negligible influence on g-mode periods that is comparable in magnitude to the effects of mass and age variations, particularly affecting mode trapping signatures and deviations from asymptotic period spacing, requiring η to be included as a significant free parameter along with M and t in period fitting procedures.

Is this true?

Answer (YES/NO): NO